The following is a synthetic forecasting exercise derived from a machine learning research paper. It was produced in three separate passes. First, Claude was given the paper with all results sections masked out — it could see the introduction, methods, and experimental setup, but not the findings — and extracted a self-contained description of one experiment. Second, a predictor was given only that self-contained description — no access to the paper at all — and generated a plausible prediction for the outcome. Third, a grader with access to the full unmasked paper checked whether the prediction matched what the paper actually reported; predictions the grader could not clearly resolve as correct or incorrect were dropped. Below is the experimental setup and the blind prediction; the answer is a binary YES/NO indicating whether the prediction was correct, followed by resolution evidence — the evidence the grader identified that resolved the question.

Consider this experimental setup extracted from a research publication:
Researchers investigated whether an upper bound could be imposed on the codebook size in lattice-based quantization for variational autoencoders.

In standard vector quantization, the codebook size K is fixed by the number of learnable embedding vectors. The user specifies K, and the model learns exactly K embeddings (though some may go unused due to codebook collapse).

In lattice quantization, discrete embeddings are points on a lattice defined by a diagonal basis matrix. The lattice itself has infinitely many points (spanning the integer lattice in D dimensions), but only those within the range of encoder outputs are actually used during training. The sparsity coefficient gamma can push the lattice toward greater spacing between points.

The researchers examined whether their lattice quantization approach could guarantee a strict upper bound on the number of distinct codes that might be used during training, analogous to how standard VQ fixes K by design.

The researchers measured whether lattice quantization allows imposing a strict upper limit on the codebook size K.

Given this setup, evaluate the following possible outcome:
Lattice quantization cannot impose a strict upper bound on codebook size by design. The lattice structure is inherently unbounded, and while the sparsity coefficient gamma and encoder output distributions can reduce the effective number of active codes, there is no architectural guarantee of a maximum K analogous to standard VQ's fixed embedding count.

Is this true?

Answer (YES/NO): YES